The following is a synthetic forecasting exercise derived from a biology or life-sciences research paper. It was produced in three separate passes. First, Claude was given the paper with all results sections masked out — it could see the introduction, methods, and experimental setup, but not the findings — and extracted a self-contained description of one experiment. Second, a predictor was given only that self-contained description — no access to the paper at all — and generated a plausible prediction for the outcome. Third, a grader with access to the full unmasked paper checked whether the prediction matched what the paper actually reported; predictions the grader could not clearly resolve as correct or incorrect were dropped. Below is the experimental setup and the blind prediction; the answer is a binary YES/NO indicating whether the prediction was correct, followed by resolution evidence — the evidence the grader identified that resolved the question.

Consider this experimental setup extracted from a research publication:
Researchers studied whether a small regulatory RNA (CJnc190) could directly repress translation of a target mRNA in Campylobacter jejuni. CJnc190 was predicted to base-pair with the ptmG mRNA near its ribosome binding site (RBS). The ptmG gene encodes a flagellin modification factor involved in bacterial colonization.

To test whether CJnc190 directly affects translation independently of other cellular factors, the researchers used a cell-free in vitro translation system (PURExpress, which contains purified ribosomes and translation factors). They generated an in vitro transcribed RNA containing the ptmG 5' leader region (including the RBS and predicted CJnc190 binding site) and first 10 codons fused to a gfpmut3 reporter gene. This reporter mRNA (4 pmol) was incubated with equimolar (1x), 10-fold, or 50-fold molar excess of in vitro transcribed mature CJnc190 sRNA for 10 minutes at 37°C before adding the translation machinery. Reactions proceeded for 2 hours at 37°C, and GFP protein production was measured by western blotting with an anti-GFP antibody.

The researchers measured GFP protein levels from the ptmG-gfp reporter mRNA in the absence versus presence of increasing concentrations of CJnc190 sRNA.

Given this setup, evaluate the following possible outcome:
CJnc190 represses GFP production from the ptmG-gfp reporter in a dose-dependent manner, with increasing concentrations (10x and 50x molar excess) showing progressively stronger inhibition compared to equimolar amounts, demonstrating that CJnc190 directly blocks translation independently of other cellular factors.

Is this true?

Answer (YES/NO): YES